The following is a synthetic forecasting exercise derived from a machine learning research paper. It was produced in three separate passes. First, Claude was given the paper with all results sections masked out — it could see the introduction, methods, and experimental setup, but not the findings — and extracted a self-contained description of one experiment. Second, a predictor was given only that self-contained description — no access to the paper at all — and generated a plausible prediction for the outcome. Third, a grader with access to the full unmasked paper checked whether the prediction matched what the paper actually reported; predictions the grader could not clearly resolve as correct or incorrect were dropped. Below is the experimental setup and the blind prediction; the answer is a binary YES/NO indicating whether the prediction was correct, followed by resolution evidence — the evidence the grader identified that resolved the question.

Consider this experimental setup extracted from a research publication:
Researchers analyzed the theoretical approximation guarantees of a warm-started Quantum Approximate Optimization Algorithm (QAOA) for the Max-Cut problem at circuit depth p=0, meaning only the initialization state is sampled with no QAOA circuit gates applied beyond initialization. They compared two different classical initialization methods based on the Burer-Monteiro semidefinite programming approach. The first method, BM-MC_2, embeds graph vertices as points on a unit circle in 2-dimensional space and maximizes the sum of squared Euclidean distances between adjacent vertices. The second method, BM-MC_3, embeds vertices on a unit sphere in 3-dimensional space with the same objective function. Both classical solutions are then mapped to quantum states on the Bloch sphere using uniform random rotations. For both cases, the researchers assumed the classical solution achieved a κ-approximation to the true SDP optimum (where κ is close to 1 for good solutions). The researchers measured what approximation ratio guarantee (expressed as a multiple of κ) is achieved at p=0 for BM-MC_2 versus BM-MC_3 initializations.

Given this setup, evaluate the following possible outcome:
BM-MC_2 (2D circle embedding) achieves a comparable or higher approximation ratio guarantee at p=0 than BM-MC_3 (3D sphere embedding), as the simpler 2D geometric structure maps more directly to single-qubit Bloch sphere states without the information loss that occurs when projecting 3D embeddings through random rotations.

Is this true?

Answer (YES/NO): YES